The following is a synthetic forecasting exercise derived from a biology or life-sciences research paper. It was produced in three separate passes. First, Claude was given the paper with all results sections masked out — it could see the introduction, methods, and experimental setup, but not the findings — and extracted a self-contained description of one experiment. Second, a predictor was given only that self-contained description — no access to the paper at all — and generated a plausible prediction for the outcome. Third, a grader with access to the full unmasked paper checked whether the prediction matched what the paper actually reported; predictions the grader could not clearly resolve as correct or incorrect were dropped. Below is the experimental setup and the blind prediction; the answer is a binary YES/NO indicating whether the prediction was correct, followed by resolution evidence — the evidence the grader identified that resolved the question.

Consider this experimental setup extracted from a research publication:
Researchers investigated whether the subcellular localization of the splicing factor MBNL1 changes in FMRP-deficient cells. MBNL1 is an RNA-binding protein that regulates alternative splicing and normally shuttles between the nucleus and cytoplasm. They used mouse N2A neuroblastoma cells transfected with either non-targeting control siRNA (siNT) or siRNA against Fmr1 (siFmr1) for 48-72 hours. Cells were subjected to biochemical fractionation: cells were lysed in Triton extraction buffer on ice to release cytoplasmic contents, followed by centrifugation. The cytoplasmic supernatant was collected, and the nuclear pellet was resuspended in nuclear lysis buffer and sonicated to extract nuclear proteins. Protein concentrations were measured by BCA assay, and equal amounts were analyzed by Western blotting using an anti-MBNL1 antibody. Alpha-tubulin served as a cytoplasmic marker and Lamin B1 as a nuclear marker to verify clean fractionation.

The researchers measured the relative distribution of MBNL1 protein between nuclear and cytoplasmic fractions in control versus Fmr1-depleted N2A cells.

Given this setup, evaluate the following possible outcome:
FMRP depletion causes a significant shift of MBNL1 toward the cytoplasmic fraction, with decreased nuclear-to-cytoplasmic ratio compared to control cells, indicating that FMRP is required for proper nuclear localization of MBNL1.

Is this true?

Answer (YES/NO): YES